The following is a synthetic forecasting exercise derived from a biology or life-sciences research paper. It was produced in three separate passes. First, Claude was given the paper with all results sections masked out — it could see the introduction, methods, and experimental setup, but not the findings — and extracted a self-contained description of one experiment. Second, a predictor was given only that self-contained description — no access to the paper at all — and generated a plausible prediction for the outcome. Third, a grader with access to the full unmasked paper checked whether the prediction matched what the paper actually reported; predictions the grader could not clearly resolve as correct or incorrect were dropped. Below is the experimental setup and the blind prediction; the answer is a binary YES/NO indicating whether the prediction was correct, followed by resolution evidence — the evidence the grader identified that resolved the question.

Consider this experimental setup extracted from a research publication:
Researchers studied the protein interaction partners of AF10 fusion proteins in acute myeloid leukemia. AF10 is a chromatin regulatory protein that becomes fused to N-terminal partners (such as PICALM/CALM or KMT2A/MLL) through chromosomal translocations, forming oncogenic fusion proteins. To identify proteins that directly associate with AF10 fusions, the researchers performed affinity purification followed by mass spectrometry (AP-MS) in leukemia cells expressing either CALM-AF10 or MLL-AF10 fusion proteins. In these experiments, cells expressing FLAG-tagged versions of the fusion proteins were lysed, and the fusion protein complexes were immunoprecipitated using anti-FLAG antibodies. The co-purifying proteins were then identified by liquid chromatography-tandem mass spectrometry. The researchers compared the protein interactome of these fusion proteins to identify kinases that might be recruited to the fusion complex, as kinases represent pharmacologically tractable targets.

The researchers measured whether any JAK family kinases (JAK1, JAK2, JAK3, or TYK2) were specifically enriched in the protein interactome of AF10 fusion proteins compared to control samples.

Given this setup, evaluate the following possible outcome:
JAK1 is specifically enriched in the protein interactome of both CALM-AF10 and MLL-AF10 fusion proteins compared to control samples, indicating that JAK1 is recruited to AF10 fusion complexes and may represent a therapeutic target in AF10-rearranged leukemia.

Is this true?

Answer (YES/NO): YES